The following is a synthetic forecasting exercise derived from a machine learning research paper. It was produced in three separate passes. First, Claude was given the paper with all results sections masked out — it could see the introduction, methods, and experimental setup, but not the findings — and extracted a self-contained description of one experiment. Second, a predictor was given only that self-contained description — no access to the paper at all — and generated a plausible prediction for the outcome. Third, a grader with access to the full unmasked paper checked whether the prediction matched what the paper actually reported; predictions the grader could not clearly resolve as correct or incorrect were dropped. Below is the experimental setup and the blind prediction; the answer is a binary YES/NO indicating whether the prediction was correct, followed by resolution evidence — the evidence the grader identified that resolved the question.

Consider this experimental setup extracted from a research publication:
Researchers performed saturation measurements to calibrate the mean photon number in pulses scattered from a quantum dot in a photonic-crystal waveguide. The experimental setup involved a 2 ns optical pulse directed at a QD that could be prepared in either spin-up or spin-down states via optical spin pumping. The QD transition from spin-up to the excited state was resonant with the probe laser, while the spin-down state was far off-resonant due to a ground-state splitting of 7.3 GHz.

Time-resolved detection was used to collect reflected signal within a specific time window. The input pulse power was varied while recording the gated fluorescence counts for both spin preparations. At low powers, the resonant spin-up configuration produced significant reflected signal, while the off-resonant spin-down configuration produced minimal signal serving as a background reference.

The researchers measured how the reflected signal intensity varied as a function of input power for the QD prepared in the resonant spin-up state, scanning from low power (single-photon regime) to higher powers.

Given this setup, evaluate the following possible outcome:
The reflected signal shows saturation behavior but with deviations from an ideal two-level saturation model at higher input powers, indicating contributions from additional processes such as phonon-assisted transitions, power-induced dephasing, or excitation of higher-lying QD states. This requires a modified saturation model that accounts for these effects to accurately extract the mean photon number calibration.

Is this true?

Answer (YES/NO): NO